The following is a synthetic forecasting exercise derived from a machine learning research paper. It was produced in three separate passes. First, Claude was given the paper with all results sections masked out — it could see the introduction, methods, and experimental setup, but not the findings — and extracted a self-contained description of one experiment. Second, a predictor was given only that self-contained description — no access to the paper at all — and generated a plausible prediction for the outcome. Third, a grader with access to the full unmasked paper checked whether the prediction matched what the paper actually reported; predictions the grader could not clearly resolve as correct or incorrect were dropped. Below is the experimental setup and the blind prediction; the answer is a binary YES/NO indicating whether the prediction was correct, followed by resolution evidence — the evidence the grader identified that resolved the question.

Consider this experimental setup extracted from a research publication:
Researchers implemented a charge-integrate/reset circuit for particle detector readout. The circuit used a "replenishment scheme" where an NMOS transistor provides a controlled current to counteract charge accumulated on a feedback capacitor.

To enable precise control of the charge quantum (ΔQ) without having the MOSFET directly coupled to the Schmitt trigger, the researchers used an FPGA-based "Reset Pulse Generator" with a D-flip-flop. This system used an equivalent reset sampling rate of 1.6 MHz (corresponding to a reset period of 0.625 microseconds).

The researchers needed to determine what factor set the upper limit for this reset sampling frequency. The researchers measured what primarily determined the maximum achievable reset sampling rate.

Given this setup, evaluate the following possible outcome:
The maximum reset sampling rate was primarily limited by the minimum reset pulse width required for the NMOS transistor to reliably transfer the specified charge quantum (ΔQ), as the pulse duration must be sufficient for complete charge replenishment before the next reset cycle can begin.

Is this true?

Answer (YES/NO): NO